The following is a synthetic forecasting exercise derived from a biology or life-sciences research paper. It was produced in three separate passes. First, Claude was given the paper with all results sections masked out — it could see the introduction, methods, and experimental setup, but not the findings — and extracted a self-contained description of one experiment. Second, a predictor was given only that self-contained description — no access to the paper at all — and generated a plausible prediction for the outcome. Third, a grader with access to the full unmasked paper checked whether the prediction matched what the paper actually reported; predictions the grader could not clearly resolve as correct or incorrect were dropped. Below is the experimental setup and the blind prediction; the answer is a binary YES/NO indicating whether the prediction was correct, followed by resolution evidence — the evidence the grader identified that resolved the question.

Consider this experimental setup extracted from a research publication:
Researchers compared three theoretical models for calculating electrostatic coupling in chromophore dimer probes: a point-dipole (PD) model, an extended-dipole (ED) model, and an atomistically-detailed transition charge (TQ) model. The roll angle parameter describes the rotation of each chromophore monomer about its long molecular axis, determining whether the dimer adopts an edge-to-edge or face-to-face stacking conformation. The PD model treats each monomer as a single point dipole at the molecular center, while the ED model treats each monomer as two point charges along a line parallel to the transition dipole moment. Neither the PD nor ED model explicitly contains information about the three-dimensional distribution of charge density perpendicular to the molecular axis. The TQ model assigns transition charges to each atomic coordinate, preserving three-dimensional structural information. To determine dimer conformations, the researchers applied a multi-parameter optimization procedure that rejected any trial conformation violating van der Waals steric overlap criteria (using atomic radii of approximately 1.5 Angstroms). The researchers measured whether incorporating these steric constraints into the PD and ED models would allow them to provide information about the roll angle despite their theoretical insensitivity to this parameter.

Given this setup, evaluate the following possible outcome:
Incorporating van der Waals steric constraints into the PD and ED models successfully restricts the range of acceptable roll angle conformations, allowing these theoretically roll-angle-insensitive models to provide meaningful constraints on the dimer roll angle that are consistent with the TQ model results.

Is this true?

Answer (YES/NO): YES